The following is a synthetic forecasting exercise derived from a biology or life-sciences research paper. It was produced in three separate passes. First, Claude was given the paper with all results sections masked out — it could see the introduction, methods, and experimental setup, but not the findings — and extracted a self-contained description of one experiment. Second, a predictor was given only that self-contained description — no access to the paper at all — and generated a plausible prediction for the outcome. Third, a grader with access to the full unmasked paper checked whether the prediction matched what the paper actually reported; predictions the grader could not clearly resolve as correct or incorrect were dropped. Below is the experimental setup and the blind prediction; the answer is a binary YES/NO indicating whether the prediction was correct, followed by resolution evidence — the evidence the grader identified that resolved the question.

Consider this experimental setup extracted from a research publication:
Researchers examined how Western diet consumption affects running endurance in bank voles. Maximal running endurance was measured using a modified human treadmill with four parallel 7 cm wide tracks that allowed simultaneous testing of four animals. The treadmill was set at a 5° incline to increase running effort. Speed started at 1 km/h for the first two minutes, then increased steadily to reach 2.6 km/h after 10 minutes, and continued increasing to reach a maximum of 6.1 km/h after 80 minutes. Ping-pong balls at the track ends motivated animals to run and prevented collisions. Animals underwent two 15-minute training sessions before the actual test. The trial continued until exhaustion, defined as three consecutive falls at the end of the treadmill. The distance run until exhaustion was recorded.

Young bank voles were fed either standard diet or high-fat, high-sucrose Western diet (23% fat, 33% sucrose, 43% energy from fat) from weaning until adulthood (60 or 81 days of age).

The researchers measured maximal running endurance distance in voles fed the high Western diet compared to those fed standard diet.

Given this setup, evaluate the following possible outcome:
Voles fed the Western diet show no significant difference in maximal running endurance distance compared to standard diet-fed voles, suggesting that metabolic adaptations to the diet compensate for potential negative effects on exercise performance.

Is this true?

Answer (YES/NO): YES